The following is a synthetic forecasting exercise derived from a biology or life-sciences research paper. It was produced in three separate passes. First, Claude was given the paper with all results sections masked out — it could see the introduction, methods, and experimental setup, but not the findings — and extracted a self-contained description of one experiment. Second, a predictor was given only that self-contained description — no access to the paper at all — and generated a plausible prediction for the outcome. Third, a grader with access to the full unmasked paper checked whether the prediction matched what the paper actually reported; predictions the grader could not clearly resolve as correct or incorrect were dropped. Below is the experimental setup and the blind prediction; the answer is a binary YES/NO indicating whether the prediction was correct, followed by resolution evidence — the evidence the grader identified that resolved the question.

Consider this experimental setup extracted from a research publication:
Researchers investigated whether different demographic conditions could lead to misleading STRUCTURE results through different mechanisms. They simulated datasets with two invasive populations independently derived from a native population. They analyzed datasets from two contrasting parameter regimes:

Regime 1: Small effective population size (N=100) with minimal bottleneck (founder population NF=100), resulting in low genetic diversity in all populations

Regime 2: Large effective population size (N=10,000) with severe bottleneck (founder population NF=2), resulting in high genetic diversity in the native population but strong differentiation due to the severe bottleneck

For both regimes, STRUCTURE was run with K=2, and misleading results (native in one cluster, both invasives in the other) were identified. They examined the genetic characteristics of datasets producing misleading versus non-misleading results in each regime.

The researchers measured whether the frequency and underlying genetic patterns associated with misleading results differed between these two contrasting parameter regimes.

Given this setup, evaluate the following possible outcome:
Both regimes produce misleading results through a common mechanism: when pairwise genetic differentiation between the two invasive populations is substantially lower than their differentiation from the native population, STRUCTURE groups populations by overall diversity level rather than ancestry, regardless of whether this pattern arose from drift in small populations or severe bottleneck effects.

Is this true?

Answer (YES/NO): NO